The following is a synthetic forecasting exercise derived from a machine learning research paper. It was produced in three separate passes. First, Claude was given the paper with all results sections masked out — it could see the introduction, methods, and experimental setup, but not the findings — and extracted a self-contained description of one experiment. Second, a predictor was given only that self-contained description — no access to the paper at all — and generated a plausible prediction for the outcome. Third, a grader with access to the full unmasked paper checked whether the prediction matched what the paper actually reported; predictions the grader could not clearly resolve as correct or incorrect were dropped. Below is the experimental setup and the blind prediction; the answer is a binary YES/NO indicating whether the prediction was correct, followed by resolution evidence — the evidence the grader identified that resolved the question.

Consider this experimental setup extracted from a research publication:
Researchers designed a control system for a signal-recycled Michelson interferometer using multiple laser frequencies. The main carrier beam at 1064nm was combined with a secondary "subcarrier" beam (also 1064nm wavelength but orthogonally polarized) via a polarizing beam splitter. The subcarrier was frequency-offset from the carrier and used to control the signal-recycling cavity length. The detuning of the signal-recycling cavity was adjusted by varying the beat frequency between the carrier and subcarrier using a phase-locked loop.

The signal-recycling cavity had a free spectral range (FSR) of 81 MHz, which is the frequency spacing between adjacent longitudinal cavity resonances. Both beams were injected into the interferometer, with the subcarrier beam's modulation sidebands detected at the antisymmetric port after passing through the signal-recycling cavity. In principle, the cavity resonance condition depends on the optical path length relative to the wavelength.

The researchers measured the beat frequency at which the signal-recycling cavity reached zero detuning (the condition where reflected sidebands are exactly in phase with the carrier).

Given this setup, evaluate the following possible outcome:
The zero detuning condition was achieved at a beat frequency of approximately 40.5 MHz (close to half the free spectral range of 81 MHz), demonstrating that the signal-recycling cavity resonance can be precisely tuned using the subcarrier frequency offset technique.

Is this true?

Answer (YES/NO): NO